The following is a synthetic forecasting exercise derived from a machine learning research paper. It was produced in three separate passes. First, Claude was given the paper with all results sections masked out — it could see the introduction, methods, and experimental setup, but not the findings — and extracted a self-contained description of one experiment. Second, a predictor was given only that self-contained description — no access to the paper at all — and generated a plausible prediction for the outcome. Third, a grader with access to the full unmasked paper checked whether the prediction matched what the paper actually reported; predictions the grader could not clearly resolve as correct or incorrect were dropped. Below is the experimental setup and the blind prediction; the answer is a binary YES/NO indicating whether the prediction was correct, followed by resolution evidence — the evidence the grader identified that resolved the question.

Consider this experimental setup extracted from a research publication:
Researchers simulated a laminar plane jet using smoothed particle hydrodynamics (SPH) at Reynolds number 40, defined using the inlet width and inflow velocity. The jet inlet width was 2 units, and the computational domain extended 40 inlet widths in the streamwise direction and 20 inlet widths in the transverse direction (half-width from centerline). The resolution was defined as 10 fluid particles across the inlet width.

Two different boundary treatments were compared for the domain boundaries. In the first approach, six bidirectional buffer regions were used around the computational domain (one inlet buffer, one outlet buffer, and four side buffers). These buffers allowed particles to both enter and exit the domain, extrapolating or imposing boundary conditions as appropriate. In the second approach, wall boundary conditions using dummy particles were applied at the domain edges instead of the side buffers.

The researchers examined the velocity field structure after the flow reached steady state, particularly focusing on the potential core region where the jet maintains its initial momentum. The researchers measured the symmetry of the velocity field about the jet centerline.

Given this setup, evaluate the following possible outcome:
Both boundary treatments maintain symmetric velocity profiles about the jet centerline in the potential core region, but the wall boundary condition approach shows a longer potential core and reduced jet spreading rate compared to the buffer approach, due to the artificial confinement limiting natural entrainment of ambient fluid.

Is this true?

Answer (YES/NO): NO